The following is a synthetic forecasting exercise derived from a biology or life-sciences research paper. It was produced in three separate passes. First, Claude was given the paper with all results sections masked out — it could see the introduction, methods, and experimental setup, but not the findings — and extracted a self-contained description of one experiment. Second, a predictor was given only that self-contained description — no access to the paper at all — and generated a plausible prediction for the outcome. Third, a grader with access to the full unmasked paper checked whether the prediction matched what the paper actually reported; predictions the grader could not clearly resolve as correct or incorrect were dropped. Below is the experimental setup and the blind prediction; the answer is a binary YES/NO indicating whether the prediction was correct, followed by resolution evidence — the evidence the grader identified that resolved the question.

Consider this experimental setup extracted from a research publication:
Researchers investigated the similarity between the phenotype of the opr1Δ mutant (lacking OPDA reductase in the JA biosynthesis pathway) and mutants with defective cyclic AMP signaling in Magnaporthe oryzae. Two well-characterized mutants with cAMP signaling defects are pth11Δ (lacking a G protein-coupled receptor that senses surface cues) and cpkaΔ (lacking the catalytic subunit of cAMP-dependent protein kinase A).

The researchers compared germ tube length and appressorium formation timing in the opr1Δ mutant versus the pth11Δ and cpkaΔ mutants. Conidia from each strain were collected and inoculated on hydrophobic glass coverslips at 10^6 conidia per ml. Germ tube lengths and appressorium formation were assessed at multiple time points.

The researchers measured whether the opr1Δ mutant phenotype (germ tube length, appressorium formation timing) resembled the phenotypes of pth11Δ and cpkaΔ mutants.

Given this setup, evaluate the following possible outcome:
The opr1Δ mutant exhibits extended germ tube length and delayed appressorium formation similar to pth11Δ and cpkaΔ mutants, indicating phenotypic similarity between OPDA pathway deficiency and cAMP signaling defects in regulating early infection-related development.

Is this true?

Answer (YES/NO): YES